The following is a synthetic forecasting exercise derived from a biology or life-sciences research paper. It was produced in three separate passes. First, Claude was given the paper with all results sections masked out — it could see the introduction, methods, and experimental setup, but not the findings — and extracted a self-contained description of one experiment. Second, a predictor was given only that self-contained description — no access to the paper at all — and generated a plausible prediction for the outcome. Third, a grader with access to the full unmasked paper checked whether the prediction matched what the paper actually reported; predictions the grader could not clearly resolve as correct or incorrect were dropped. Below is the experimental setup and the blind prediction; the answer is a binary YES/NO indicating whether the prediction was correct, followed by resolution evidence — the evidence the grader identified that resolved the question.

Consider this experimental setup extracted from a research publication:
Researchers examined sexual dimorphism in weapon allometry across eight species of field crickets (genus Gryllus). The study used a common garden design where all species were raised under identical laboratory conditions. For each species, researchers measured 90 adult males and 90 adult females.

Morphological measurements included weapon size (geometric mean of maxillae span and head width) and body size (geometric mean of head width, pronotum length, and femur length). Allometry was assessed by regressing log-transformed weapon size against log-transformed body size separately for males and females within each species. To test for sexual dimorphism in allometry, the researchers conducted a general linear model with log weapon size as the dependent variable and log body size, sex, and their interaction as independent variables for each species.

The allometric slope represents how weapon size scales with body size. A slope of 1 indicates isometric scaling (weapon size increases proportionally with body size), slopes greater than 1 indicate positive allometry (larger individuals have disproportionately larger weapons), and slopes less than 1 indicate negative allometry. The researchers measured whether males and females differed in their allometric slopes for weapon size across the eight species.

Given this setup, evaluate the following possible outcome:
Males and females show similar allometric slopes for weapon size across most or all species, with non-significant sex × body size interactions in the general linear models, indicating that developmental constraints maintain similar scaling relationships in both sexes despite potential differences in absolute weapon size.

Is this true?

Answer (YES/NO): NO